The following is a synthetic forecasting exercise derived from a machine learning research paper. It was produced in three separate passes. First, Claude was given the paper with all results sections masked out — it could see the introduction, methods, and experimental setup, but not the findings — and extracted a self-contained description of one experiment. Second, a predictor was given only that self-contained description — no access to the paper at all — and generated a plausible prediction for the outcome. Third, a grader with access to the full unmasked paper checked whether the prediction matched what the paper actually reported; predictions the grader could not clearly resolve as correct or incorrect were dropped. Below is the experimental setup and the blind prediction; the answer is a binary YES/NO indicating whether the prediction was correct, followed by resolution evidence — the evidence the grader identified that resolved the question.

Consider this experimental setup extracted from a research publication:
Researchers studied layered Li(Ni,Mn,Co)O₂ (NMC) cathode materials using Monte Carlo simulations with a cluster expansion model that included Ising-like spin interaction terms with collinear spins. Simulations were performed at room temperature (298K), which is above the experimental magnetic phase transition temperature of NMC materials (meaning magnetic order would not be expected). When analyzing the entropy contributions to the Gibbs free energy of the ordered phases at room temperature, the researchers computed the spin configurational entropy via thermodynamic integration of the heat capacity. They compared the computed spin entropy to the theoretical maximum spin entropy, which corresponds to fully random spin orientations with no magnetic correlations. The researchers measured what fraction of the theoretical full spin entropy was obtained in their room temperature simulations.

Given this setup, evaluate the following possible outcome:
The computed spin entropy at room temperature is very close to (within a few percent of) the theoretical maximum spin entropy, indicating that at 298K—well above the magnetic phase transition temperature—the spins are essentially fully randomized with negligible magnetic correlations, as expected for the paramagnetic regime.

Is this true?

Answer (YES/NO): NO